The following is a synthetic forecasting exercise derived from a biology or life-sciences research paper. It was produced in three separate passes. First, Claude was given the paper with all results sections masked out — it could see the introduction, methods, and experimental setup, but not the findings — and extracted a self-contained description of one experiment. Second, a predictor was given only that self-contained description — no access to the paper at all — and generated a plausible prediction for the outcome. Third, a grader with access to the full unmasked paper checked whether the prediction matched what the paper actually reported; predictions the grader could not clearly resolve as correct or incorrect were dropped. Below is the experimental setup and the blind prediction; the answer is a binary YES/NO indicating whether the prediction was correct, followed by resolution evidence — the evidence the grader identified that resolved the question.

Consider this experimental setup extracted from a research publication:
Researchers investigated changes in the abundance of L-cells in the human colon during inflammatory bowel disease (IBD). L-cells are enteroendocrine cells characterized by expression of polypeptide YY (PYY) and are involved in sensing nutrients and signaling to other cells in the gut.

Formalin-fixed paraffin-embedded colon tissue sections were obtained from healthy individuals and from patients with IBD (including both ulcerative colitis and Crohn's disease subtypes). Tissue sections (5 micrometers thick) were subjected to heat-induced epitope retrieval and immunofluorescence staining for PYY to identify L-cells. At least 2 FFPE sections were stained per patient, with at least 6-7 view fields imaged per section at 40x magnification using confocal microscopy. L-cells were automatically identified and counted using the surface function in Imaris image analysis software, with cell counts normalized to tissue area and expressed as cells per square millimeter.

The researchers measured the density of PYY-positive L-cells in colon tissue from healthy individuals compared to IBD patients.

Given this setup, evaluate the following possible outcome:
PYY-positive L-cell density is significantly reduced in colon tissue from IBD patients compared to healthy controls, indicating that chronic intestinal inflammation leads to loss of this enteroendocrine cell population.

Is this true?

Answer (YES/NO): YES